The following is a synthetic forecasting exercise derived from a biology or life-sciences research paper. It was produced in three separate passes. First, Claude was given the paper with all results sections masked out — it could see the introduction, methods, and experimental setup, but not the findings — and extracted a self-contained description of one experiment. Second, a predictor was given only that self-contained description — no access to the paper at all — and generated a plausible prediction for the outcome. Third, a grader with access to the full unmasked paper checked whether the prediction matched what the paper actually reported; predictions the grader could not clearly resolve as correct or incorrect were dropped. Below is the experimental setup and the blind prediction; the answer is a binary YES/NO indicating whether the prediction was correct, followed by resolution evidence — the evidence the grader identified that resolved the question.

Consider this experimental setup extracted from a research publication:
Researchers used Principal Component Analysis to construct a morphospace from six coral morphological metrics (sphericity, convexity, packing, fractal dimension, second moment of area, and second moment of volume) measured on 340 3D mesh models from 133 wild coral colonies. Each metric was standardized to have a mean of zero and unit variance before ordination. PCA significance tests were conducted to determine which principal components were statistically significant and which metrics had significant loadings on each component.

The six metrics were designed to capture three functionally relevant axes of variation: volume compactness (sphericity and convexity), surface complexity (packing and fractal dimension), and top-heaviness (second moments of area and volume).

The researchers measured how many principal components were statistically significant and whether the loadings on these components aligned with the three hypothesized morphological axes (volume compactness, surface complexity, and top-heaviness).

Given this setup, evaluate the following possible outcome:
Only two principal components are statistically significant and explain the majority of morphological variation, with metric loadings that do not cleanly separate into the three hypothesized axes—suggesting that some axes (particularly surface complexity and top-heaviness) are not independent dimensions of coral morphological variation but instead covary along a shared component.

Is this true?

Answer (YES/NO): NO